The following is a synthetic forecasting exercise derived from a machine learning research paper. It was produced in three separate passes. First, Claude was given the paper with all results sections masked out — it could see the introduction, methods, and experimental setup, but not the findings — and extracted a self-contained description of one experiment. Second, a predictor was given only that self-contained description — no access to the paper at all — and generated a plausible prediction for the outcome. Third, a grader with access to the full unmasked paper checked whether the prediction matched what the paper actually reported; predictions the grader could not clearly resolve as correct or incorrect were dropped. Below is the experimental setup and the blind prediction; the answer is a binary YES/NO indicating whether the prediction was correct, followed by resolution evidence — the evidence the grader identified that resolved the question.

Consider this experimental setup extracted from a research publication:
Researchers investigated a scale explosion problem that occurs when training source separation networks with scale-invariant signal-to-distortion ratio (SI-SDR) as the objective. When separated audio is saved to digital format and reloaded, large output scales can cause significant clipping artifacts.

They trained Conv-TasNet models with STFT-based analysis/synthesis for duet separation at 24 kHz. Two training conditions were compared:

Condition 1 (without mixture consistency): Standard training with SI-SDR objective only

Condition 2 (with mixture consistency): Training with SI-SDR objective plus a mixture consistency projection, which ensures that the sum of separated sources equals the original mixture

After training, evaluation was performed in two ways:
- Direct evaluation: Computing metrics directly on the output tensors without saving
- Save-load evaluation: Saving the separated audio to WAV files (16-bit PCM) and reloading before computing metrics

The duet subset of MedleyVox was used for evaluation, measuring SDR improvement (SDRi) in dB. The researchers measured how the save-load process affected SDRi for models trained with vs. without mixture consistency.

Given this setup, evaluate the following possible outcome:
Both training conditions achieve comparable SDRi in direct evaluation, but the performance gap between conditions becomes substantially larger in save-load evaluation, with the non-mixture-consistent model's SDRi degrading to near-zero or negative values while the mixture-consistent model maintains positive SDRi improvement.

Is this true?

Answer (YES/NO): NO